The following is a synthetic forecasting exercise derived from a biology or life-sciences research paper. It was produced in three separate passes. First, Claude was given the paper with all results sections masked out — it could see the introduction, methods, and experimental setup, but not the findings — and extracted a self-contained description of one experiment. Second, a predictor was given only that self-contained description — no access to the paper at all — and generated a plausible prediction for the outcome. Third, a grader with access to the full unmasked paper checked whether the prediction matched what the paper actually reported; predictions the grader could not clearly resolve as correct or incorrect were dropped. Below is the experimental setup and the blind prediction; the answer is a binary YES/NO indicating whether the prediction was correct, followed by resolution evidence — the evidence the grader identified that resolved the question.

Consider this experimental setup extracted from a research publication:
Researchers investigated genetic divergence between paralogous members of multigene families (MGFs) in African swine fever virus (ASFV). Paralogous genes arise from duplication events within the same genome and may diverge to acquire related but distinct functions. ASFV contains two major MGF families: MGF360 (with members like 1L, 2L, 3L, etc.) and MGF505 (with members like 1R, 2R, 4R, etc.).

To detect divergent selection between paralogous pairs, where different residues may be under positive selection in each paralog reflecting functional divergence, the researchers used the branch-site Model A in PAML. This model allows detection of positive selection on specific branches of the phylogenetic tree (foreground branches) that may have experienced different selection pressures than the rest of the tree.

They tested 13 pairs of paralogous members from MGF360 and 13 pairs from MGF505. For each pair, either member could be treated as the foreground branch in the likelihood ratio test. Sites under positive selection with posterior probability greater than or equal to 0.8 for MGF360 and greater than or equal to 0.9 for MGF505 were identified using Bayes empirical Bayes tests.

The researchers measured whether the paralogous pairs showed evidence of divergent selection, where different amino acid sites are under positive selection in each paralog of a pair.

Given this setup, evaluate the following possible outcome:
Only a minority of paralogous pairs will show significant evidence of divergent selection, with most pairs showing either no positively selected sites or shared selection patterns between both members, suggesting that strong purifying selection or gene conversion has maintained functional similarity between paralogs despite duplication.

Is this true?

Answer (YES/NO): NO